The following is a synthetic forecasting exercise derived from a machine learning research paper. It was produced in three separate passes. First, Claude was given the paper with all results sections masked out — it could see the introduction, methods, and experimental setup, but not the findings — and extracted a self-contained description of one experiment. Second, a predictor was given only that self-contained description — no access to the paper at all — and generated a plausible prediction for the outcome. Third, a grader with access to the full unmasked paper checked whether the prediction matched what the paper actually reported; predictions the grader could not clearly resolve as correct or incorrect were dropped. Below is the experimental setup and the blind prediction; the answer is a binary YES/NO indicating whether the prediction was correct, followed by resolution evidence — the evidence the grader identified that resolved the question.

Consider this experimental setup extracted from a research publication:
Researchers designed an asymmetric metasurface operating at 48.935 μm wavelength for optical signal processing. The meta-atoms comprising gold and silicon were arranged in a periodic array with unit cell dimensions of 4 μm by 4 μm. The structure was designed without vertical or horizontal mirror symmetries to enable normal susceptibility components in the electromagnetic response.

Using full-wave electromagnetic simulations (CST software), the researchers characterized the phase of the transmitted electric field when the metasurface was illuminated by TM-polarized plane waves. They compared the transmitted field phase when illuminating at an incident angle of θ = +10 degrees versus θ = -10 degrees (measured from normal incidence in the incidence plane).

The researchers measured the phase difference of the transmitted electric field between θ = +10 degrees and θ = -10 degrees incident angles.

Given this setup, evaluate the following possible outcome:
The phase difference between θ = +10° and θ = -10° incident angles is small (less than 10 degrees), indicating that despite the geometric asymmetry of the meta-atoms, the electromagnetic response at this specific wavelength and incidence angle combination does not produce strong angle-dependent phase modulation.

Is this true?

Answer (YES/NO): NO